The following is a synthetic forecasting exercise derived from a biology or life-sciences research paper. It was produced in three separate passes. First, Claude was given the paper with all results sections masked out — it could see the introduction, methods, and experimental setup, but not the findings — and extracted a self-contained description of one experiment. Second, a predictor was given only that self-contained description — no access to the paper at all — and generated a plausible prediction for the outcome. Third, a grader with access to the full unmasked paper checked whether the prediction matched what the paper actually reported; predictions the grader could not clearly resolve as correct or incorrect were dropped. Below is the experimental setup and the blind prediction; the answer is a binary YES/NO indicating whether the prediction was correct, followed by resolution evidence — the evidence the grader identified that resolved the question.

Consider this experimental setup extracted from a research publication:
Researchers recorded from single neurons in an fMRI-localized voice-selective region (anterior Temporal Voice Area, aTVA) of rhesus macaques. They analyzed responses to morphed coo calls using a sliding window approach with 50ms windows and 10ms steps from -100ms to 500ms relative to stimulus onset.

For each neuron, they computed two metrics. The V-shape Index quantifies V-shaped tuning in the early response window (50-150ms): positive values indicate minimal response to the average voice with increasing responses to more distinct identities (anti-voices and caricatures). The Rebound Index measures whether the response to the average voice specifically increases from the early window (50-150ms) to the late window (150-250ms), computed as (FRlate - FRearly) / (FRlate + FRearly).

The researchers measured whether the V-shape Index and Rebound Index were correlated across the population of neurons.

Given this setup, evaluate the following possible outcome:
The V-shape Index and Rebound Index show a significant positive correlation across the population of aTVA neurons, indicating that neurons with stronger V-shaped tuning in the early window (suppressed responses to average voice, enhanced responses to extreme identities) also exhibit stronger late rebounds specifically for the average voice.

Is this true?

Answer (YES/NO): NO